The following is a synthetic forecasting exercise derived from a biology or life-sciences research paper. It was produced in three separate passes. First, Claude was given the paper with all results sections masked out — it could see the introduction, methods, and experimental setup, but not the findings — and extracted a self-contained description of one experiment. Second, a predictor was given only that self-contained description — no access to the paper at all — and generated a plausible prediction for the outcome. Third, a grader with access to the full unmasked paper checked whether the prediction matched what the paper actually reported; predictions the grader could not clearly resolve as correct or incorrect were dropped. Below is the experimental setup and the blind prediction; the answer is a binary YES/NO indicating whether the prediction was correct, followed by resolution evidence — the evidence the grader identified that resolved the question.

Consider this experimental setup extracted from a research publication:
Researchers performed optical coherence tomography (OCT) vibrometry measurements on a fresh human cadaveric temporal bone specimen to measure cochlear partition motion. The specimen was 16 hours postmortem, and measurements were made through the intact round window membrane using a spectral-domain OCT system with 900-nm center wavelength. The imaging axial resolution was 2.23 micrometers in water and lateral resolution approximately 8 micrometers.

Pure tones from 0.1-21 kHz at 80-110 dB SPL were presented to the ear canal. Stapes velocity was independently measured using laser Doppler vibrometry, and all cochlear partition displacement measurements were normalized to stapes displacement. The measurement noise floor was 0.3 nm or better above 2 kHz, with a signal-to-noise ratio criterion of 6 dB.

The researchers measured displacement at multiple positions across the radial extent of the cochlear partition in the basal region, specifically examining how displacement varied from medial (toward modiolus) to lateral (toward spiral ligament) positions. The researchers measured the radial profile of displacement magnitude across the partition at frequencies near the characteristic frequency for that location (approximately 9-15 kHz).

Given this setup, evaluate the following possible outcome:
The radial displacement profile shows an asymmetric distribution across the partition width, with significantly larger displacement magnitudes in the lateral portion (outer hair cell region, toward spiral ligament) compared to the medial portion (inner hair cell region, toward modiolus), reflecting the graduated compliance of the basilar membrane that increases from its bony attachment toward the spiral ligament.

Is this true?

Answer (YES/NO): NO